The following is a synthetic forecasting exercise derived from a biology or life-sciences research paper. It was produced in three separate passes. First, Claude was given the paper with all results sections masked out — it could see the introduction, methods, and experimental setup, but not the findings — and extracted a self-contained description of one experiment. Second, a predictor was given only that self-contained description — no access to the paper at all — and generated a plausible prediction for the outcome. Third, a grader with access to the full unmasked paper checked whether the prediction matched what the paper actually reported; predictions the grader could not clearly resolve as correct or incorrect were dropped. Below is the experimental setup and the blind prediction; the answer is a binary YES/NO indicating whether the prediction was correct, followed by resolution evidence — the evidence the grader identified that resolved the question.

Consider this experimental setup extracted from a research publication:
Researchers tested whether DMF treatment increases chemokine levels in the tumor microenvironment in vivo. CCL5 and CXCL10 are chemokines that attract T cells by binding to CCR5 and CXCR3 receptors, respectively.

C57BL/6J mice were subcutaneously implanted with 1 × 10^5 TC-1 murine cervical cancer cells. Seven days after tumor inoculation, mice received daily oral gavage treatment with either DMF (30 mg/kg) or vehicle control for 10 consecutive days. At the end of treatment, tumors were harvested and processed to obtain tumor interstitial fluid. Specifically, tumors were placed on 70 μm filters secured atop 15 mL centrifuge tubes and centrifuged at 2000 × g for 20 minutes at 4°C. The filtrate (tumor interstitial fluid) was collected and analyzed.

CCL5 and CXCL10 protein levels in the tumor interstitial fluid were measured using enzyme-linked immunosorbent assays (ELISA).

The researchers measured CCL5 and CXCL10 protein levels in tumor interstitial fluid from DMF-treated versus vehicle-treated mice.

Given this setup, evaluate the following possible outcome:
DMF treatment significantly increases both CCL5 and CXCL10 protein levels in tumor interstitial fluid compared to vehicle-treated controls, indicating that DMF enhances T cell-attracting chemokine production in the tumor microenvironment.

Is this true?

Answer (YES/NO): YES